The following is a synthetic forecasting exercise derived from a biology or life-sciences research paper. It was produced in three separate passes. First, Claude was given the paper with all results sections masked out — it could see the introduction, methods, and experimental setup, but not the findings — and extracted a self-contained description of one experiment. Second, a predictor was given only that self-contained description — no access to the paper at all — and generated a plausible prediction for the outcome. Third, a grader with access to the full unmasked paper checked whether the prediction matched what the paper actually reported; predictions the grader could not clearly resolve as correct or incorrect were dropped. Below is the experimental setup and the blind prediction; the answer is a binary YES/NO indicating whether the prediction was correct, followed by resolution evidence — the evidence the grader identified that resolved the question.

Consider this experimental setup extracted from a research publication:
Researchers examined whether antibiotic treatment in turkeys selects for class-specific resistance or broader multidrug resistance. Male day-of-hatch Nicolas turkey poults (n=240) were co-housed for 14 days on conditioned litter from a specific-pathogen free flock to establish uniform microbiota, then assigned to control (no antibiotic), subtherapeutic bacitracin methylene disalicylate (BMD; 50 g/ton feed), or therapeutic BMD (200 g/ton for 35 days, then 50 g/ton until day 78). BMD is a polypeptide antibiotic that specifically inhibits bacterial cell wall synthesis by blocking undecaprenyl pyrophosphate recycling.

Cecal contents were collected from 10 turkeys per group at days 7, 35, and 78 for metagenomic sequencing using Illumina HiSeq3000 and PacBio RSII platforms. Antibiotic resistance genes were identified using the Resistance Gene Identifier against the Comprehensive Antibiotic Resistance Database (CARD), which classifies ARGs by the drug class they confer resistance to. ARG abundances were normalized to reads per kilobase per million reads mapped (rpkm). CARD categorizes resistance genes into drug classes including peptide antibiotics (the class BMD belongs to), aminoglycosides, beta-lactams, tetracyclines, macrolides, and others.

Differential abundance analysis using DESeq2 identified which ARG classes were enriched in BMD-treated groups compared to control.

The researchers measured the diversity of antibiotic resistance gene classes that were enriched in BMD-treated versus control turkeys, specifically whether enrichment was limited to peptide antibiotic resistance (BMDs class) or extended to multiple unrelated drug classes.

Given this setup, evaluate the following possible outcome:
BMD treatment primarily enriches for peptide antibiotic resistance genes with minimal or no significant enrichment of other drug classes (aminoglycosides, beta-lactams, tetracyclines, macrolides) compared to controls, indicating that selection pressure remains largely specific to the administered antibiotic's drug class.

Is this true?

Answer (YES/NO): NO